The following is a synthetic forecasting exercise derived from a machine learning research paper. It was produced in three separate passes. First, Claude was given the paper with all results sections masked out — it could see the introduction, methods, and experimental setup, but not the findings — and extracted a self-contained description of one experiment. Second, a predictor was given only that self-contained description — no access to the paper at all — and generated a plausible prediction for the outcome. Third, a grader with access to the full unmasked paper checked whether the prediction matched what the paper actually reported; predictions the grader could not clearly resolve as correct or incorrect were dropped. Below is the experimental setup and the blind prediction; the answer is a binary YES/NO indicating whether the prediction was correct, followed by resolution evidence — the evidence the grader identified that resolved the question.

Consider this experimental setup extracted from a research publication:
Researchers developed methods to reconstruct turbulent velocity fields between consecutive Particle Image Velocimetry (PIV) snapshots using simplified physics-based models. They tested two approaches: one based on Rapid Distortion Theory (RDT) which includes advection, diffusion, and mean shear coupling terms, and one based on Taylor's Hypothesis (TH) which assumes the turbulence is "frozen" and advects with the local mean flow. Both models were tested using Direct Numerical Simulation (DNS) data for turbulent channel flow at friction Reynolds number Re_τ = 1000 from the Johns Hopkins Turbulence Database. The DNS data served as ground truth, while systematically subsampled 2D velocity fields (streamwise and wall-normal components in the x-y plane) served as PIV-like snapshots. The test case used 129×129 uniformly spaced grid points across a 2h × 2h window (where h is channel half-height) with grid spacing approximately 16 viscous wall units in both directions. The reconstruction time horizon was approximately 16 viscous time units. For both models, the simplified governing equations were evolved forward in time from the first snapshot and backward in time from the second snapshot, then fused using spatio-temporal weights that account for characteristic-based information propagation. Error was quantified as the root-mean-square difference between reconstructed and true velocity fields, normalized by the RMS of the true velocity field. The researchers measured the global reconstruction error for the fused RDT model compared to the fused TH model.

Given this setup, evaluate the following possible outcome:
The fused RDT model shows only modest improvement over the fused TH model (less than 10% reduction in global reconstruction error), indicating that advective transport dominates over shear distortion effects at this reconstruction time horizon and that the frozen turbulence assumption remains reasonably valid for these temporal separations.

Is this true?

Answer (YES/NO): NO